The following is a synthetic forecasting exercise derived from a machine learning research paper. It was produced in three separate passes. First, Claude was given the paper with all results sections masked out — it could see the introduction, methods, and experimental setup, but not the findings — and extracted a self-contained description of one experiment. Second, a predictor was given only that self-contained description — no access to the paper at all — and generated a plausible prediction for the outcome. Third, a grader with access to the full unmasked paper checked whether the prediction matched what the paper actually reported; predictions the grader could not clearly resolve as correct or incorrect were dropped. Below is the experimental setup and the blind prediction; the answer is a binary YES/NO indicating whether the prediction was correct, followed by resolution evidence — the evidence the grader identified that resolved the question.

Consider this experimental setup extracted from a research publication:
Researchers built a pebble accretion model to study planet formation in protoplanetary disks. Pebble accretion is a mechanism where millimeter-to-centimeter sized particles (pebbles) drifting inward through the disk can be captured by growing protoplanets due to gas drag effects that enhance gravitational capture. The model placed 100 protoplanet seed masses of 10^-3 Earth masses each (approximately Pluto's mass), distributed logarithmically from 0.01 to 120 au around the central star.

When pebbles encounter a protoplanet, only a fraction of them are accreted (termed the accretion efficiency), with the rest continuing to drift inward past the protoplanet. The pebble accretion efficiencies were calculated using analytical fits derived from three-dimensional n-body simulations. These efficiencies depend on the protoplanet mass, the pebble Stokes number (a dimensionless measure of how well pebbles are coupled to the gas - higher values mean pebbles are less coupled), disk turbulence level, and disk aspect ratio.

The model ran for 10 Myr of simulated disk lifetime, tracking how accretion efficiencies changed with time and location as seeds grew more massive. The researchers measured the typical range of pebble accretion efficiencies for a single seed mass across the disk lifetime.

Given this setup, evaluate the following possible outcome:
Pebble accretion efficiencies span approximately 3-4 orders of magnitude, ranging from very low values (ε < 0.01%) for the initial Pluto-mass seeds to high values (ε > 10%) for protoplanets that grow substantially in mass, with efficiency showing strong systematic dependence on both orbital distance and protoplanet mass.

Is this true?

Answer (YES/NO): NO